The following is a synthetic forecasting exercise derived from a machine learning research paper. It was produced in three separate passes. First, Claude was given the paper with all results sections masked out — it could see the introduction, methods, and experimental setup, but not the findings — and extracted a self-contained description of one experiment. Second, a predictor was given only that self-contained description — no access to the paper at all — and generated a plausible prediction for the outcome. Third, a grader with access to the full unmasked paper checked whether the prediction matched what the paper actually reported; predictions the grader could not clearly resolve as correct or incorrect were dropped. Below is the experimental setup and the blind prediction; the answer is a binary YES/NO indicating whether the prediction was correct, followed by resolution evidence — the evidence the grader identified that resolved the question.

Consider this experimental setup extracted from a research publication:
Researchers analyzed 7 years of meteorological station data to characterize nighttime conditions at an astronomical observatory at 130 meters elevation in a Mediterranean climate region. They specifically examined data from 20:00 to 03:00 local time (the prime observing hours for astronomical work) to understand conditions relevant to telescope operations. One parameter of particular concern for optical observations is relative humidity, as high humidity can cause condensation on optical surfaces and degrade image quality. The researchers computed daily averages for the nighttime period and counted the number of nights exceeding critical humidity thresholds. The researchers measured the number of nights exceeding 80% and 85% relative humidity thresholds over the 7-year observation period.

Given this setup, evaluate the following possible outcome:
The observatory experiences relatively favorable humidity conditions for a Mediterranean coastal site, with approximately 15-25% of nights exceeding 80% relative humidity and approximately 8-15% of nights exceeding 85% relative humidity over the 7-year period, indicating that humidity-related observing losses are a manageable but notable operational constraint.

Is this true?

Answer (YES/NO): NO